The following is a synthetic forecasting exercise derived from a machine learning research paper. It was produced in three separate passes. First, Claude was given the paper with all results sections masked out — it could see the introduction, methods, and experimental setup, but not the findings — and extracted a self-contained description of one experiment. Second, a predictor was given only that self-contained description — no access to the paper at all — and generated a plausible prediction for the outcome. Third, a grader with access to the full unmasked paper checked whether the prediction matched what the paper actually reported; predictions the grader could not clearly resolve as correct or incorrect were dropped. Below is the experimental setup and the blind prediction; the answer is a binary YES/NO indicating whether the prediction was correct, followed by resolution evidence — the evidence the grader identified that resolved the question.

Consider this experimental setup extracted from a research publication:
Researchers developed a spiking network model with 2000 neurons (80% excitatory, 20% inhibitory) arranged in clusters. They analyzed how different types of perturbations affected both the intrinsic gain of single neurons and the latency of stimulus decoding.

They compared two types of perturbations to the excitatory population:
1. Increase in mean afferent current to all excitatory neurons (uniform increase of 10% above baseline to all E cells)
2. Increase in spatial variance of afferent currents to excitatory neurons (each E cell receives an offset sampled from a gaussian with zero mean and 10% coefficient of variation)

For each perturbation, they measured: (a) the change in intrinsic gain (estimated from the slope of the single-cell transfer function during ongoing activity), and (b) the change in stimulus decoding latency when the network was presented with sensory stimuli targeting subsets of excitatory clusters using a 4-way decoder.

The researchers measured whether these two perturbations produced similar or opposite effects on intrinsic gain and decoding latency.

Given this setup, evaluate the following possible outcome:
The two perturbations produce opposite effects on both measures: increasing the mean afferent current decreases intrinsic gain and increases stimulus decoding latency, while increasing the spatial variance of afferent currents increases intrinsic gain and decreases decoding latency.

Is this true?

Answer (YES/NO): NO